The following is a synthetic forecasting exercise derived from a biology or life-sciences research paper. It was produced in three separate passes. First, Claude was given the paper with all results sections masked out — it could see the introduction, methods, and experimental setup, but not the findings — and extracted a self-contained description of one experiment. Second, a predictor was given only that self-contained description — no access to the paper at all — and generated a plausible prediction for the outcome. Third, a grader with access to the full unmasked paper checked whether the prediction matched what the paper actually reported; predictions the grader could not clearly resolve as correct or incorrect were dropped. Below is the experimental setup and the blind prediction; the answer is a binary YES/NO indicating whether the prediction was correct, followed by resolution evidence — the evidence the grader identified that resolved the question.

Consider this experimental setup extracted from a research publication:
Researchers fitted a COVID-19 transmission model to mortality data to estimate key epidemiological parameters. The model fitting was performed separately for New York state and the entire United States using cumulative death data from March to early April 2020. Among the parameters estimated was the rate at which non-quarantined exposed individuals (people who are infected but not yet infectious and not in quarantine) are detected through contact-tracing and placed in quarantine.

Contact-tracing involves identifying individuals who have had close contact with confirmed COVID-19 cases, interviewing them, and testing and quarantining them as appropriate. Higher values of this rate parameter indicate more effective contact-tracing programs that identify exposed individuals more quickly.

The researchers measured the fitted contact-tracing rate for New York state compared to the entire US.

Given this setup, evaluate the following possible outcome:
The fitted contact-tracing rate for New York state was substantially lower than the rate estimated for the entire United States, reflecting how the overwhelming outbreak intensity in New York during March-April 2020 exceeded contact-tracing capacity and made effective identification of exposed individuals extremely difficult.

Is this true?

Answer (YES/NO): NO